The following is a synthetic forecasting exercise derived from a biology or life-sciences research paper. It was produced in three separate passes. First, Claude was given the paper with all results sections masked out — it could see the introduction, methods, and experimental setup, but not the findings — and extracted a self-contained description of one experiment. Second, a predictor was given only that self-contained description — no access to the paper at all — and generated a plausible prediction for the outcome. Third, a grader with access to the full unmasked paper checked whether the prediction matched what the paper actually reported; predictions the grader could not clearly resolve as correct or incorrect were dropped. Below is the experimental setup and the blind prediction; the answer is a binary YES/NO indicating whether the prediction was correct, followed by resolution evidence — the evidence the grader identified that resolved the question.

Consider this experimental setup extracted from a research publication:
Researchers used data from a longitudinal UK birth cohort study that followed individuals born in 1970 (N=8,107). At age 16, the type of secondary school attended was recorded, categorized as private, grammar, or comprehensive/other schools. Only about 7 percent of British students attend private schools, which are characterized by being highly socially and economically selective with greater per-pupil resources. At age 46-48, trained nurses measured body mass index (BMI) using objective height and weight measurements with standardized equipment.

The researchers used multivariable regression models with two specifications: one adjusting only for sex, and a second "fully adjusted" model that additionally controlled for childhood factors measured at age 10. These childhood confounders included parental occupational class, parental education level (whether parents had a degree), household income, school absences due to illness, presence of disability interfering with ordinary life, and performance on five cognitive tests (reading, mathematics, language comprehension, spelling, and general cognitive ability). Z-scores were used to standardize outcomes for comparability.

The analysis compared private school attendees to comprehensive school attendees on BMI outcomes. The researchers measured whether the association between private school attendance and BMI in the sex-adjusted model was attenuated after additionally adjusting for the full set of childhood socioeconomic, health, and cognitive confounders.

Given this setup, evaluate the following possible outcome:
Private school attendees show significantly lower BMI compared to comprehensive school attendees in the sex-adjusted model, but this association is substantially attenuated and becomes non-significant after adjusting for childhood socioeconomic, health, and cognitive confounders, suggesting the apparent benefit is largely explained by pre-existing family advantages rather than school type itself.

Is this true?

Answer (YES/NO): NO